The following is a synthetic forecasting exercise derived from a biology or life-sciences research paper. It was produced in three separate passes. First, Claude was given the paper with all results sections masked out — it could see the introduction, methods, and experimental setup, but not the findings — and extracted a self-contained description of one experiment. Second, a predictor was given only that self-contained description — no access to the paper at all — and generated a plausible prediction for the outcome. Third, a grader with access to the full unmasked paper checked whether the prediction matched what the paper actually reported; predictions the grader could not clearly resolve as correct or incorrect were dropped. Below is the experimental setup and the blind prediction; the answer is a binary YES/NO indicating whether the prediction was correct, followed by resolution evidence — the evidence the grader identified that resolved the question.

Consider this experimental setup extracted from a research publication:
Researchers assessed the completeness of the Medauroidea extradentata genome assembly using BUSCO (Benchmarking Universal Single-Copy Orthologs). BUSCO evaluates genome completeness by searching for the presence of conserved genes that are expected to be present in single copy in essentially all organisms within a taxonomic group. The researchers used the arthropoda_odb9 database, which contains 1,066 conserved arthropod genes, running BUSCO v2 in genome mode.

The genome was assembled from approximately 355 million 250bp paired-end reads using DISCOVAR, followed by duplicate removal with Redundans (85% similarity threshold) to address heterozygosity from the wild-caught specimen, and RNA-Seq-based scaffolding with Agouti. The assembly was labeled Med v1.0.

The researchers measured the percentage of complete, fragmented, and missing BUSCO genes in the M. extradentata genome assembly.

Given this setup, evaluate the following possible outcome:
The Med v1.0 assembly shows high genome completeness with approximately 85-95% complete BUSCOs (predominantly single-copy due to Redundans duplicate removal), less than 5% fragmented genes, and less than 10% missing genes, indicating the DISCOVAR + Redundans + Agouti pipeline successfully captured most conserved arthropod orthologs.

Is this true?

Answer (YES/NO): NO